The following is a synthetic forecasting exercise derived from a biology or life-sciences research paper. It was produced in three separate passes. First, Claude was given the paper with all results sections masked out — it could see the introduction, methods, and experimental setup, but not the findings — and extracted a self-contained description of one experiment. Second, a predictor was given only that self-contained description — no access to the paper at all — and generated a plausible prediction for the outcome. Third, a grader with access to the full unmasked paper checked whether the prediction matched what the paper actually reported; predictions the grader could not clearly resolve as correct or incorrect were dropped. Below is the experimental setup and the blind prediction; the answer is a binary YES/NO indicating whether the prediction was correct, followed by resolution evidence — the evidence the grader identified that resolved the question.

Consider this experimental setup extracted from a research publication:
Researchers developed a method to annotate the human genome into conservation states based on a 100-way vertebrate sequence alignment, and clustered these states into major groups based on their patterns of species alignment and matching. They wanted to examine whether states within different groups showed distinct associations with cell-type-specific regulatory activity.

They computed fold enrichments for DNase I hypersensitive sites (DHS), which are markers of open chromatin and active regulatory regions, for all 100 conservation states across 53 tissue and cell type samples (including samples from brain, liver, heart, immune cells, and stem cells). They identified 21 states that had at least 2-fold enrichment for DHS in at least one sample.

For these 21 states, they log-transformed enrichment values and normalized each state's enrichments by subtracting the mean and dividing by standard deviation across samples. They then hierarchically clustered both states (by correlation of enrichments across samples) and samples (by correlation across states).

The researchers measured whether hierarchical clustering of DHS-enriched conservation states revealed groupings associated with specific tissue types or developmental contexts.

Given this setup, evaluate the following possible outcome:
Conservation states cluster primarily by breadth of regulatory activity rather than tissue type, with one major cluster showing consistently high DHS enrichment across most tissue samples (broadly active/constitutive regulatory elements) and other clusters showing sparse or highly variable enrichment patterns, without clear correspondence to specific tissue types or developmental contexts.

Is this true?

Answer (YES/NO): NO